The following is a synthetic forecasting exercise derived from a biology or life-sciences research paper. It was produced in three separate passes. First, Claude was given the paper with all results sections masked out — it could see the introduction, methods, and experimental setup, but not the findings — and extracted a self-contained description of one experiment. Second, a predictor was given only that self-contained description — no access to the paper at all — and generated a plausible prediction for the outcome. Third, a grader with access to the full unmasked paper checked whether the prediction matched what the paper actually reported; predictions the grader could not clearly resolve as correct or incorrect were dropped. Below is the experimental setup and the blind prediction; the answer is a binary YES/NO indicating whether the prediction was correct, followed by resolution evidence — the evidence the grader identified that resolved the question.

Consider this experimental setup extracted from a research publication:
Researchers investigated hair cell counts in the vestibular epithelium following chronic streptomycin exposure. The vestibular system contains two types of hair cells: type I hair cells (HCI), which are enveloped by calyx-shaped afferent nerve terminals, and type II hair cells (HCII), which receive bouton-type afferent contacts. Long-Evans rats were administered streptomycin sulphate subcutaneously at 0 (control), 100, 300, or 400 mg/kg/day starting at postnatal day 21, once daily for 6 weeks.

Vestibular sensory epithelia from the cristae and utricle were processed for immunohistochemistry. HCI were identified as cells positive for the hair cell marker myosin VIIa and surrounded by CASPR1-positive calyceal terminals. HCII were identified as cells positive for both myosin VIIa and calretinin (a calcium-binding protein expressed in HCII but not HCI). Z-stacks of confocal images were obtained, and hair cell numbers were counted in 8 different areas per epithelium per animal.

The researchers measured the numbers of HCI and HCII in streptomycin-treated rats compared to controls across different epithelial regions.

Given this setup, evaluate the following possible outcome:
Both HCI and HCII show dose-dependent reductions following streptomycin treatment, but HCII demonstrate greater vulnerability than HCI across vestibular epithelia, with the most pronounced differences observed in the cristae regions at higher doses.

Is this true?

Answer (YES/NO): NO